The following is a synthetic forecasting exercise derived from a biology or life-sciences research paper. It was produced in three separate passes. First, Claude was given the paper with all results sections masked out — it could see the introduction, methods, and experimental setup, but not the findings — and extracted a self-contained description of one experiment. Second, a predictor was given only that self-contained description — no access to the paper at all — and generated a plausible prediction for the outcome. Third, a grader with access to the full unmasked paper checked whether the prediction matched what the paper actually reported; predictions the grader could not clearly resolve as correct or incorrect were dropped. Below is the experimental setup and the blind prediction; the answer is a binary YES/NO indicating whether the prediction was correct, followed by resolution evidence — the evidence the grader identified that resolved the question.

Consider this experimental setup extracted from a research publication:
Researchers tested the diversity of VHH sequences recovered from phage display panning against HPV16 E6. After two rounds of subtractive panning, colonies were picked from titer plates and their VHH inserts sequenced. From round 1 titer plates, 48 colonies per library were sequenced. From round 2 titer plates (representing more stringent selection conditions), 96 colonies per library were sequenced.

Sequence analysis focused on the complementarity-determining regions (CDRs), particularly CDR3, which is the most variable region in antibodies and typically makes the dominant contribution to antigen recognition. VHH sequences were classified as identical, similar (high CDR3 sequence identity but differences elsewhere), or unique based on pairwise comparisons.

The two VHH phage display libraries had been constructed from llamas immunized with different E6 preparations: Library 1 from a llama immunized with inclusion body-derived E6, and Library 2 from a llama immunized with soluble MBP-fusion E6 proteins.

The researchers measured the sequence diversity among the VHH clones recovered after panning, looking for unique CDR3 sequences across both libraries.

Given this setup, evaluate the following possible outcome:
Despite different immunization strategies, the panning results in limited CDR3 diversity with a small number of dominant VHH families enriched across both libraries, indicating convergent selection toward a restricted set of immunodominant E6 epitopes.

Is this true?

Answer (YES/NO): NO